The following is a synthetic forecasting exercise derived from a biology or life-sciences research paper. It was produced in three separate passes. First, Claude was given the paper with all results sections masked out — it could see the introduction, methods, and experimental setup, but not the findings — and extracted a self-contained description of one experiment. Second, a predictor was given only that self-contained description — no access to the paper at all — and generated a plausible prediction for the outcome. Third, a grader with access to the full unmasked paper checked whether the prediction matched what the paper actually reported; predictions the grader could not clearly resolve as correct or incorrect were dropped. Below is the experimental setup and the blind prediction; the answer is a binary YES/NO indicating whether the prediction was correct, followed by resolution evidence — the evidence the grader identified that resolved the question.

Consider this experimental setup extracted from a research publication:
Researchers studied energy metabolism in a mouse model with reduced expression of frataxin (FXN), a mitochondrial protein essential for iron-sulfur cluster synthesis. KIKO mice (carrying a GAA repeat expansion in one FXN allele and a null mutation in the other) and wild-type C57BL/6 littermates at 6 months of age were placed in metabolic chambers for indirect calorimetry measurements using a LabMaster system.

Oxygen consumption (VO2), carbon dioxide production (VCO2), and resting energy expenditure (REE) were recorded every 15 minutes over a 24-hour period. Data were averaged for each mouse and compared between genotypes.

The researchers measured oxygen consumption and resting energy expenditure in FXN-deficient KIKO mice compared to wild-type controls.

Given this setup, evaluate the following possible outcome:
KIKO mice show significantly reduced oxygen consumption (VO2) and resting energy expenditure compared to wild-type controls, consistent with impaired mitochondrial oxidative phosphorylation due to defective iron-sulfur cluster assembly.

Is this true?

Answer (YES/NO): YES